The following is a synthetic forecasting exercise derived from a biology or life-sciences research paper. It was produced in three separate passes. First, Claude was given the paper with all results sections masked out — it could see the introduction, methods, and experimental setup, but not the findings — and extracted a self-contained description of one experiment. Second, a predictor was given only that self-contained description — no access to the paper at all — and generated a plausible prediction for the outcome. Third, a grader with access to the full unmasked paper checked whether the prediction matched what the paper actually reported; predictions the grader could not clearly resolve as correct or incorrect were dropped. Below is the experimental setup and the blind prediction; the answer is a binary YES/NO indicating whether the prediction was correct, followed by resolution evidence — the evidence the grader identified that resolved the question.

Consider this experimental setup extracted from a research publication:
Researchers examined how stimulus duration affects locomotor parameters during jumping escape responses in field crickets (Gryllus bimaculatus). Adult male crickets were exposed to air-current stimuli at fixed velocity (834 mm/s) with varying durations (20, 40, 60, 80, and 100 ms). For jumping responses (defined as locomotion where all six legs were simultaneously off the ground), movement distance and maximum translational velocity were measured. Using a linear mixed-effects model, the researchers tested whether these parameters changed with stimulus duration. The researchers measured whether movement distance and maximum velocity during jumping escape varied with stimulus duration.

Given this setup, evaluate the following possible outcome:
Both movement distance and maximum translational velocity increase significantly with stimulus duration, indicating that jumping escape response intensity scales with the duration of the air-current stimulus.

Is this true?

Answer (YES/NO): NO